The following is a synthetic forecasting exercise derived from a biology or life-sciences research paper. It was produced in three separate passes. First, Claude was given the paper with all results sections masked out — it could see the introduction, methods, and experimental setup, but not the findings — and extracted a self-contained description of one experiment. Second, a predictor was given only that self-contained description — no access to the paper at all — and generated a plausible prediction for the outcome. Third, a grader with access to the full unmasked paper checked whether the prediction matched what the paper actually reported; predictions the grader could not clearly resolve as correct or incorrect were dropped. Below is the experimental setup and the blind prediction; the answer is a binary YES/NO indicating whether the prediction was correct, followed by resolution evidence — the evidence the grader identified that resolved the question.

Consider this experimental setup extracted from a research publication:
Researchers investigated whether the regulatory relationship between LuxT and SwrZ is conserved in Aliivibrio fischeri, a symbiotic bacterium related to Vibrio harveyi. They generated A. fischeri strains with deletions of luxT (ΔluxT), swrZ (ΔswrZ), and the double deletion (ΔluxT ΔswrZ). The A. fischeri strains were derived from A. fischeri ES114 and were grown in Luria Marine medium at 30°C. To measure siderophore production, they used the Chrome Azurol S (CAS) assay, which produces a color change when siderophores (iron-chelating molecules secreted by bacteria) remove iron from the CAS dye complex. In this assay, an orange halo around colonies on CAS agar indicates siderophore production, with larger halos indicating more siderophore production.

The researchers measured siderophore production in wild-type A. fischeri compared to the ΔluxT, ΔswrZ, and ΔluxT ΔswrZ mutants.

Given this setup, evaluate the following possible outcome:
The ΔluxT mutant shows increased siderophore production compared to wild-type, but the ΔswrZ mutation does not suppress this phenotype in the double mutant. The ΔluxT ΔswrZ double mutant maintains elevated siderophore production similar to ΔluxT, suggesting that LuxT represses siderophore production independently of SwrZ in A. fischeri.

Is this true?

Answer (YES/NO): NO